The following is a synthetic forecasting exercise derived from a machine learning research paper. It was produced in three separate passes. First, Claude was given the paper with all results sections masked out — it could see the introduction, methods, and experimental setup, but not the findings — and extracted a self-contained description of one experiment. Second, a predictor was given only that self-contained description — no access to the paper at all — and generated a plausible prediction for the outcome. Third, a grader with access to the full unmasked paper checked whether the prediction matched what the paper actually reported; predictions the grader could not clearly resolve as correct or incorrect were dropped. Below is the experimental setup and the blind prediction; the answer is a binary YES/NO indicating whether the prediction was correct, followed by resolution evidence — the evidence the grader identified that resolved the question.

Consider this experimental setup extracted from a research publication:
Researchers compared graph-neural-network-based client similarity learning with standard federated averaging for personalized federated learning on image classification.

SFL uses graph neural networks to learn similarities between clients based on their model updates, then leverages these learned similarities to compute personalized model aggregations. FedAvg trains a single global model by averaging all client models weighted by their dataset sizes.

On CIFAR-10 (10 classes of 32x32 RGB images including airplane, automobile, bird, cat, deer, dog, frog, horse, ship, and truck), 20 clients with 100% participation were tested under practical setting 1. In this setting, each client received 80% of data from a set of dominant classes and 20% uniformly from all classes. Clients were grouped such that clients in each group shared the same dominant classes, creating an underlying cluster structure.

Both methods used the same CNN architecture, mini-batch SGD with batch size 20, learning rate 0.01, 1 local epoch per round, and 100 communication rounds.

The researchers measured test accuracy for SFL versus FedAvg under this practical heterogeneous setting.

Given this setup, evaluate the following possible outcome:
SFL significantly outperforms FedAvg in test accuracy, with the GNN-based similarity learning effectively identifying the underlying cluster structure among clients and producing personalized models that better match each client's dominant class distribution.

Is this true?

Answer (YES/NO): NO